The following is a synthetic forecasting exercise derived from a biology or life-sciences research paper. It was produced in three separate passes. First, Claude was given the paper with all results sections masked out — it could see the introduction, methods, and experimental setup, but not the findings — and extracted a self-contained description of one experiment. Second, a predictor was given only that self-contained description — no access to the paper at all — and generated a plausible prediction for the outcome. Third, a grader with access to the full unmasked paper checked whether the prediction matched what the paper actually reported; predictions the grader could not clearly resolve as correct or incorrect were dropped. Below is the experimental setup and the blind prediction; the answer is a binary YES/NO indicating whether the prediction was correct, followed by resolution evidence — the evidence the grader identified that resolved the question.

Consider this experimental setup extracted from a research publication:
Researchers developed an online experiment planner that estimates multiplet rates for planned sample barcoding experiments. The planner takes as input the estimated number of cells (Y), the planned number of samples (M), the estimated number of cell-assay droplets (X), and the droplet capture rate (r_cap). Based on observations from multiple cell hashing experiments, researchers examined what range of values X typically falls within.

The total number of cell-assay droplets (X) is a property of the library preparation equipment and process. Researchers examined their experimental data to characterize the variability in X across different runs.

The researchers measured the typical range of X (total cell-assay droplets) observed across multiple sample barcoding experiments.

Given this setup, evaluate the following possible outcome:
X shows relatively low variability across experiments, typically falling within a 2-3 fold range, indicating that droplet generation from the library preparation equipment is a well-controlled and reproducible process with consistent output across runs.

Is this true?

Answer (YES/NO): YES